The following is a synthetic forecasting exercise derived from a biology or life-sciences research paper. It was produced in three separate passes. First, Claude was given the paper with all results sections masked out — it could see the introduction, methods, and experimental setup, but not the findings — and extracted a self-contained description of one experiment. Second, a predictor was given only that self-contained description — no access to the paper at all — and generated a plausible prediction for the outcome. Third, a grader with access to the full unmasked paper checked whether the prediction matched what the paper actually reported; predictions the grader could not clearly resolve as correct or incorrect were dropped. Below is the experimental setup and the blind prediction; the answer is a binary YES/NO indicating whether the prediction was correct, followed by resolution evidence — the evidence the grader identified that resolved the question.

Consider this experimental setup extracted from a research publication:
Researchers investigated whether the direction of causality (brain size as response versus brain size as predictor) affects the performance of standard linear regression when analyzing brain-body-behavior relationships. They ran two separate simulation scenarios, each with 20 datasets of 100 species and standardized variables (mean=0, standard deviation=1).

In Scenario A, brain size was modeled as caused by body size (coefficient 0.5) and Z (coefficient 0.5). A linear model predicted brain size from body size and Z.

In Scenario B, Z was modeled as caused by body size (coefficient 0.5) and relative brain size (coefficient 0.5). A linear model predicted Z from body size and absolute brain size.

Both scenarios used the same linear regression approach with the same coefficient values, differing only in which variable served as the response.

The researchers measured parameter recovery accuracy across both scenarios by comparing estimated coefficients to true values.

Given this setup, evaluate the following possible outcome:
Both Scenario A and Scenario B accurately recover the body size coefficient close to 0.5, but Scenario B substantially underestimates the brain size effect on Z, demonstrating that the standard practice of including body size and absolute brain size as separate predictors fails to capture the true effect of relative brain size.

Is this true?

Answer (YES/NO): NO